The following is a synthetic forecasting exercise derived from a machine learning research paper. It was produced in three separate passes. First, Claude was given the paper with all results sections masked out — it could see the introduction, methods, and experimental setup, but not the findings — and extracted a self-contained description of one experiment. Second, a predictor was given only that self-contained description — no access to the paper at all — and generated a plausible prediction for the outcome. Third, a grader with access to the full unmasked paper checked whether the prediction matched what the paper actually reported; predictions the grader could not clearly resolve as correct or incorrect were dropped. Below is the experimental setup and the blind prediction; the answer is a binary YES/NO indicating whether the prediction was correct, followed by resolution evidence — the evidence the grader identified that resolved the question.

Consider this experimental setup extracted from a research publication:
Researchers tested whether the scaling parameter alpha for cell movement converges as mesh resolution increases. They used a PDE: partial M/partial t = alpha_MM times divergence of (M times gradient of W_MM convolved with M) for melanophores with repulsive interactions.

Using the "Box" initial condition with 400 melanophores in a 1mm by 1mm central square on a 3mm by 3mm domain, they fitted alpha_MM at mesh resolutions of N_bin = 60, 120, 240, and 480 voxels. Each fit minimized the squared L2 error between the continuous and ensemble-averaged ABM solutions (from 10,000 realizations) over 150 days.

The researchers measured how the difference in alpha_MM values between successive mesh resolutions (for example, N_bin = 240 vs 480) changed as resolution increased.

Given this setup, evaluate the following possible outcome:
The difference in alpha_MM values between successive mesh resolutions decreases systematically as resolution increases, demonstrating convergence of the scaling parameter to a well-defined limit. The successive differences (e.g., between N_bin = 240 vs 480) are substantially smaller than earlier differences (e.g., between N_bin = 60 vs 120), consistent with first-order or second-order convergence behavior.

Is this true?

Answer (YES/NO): YES